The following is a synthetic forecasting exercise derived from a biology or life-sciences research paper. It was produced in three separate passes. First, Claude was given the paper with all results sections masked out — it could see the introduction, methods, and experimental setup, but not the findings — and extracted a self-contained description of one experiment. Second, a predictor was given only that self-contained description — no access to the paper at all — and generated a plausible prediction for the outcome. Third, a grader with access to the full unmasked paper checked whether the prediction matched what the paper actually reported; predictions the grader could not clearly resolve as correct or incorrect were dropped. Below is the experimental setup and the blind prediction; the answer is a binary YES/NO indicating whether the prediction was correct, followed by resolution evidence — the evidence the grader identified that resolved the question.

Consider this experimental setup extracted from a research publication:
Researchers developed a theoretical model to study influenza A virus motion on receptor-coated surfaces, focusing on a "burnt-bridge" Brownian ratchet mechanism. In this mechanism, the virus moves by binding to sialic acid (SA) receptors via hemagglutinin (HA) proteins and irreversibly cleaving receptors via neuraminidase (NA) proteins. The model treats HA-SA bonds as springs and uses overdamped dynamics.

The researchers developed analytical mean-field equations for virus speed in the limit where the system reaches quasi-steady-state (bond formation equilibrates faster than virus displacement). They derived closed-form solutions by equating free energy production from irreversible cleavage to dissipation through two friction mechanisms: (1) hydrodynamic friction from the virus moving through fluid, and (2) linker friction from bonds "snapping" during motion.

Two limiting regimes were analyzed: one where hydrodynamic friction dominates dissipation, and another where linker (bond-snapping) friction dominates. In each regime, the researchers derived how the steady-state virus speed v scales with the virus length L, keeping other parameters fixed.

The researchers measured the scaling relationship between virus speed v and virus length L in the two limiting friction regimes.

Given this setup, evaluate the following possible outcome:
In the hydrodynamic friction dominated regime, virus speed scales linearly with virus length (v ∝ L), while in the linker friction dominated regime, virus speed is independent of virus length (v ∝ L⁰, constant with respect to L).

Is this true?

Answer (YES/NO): NO